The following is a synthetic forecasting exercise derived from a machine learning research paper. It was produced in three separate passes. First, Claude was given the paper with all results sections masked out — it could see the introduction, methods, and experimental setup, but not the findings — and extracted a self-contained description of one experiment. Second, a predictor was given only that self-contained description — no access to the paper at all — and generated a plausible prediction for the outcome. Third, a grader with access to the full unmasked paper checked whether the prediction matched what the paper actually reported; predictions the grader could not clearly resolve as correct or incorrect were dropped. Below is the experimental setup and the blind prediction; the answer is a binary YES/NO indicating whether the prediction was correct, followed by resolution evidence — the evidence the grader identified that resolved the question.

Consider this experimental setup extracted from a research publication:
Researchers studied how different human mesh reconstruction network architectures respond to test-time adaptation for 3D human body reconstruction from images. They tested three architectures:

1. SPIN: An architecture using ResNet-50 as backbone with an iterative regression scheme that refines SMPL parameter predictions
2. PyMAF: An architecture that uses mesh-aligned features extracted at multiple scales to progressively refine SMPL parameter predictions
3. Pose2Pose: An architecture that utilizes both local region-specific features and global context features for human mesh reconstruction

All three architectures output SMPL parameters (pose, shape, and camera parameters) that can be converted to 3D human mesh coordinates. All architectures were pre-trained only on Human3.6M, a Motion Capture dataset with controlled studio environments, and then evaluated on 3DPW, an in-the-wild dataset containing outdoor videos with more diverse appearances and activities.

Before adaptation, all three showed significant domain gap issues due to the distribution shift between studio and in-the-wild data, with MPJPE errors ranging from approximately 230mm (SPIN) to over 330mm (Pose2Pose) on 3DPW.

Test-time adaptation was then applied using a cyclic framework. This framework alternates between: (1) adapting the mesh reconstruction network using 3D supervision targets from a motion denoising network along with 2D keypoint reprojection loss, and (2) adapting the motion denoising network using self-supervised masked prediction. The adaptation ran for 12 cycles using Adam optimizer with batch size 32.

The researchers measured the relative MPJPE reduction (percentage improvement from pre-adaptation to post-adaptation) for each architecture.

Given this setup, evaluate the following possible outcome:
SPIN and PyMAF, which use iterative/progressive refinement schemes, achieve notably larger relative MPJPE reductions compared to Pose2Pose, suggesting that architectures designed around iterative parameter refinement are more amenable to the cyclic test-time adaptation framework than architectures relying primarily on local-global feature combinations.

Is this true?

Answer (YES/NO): NO